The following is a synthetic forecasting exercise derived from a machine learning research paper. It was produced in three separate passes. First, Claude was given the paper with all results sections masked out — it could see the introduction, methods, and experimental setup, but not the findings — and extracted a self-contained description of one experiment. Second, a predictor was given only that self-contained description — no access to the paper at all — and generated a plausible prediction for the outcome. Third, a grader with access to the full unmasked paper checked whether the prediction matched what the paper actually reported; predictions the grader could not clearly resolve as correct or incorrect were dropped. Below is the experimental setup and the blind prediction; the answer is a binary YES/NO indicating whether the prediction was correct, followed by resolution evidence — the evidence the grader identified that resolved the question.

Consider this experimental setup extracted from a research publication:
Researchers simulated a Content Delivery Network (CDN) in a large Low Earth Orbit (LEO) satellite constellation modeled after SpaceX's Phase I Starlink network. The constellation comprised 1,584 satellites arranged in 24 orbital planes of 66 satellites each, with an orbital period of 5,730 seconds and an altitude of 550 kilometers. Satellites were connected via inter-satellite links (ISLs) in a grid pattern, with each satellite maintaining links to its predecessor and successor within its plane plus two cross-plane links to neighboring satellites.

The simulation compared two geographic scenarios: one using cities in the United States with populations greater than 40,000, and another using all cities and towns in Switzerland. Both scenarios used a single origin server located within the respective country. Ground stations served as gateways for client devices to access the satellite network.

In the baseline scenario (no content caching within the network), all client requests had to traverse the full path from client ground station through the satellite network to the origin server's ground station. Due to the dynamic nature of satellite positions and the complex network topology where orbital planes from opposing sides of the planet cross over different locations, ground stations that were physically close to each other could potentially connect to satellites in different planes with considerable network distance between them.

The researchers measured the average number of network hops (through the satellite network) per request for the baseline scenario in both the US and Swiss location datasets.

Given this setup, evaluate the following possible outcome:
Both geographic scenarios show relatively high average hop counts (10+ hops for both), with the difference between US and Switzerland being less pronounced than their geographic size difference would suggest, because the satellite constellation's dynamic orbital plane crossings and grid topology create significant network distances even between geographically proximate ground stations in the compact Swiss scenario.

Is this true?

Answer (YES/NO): NO